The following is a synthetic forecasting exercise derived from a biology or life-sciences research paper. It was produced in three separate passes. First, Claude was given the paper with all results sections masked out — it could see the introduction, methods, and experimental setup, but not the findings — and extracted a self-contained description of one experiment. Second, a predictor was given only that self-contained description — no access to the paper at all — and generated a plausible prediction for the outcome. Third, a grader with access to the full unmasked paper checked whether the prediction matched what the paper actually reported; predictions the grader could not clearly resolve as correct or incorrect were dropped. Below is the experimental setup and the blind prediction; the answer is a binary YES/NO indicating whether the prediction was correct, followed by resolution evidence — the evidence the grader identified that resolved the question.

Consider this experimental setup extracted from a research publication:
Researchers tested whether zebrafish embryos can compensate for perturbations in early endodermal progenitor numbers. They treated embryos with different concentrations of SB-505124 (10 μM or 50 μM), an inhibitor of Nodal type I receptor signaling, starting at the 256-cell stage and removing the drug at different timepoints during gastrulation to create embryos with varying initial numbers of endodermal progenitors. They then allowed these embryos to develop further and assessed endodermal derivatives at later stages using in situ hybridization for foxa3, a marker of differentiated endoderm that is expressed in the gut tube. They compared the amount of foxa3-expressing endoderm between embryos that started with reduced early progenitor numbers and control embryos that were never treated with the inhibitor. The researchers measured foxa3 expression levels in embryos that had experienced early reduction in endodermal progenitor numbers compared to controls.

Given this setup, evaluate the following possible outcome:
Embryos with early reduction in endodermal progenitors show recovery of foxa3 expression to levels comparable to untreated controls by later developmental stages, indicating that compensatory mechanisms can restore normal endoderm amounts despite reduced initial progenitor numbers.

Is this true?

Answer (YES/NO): YES